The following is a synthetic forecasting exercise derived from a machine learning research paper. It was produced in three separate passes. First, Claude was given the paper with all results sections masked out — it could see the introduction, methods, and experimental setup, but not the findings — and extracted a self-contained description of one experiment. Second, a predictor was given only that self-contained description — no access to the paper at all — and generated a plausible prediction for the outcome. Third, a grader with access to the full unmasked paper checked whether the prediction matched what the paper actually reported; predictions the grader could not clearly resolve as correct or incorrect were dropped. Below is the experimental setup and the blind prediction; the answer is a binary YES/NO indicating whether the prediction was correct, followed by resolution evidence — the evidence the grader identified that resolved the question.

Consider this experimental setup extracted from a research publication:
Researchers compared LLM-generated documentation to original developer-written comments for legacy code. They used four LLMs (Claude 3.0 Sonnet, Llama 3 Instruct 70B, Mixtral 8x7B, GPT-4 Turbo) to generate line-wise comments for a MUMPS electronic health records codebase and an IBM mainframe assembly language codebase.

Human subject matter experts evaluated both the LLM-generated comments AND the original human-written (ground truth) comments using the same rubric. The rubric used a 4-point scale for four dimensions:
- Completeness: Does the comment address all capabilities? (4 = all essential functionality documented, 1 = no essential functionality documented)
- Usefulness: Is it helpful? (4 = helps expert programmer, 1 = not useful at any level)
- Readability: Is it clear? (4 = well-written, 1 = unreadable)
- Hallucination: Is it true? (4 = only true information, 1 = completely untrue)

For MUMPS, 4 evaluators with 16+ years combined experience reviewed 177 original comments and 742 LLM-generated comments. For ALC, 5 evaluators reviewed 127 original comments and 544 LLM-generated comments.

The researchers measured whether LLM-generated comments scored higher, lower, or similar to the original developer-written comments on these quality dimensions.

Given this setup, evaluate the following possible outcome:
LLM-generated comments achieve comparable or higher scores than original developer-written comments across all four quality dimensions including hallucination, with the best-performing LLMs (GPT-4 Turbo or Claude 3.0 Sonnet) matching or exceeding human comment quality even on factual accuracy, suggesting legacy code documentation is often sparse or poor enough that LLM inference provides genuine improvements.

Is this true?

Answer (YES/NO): NO